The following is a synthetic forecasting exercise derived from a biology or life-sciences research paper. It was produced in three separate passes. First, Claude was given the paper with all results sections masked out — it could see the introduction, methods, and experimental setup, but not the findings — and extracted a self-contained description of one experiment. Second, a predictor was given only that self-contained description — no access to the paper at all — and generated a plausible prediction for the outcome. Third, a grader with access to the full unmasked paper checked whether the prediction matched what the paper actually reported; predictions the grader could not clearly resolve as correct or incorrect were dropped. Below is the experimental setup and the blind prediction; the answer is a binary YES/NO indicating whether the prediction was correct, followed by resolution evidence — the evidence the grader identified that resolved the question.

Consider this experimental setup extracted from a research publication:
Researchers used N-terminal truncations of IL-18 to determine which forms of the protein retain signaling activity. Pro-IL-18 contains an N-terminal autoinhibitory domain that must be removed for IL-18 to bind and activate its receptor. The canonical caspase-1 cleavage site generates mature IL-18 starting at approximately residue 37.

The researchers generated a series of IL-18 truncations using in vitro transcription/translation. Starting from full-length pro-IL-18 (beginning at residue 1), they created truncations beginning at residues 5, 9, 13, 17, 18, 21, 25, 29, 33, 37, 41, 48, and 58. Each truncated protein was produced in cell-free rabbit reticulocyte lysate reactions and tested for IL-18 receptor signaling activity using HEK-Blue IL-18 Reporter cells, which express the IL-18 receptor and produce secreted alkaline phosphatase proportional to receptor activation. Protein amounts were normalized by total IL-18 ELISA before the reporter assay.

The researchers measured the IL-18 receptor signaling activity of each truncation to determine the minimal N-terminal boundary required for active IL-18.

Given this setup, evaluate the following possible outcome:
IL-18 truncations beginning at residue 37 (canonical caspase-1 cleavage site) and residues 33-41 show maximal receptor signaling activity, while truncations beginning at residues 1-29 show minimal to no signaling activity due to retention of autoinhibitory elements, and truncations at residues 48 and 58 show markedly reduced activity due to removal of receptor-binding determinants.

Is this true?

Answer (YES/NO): NO